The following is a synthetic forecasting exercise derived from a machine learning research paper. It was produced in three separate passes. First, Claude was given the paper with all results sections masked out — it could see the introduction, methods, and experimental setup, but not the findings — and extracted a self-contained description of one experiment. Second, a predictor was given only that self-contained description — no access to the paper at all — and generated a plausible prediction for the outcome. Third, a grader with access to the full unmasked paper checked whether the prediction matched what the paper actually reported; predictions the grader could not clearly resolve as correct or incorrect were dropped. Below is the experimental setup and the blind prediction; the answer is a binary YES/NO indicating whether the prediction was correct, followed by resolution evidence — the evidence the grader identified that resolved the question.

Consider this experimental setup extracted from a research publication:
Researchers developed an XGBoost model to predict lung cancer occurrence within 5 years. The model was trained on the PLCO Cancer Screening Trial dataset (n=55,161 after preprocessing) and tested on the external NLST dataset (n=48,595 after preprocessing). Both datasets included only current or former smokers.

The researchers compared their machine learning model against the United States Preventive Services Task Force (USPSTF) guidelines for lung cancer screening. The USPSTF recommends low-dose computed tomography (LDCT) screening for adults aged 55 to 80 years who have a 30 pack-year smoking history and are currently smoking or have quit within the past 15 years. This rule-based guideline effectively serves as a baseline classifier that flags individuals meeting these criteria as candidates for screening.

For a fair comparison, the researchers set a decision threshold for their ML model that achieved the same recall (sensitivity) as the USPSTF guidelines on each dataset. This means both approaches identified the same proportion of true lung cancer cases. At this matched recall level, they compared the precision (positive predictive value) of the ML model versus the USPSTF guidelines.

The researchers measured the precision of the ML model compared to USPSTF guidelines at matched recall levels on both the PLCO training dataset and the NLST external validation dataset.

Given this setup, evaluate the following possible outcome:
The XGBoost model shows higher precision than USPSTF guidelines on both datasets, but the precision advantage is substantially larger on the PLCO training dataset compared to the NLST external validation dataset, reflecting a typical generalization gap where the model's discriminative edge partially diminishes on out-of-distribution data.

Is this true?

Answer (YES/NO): YES